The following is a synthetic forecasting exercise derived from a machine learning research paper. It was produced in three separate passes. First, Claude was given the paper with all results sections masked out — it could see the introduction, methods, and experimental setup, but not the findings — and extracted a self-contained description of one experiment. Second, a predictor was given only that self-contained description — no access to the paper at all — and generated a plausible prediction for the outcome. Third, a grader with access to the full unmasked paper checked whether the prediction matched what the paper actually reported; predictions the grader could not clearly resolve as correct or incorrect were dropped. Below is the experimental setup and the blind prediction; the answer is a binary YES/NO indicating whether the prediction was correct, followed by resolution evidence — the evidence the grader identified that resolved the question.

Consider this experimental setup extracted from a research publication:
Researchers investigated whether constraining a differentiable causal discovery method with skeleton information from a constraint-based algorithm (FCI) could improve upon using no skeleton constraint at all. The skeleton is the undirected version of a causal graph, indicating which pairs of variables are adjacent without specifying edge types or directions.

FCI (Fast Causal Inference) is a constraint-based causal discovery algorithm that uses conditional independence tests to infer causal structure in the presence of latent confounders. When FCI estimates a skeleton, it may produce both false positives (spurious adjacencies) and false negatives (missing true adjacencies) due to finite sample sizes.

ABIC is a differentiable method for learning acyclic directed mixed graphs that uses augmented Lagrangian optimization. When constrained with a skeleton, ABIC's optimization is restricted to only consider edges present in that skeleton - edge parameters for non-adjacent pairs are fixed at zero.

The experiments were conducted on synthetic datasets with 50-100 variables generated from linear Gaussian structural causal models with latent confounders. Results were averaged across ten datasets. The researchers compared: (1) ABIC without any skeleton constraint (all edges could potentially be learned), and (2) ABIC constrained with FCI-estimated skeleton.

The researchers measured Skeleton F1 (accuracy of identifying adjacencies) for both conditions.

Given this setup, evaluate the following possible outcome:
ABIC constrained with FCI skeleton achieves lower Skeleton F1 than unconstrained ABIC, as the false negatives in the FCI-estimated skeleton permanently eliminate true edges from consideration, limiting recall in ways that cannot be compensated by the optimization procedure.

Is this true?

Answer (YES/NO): NO